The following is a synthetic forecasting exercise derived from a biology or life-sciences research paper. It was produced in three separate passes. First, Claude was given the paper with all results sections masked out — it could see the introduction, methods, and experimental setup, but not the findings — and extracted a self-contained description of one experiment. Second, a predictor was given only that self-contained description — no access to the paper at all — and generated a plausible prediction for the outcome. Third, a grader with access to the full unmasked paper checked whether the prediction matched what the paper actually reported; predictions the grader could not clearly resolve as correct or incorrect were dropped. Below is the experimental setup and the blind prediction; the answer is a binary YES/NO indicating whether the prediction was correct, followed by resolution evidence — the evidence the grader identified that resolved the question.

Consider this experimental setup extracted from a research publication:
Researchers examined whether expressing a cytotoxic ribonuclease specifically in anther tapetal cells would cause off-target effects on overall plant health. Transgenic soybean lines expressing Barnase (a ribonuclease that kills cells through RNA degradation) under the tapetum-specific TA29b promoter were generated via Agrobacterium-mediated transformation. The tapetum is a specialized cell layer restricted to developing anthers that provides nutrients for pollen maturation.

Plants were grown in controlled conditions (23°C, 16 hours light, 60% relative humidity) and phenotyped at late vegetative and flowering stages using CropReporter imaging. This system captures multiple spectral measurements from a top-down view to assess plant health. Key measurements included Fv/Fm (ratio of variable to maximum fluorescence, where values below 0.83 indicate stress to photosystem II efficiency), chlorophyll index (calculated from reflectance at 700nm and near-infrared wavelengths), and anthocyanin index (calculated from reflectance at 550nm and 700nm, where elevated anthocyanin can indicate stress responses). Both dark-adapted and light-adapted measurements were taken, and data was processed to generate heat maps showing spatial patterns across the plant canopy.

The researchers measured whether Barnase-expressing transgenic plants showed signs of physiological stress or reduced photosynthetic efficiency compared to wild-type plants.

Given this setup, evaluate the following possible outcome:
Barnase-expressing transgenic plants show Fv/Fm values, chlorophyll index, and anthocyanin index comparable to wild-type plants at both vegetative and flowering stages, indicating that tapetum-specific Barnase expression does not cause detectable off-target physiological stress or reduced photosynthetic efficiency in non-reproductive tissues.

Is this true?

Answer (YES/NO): YES